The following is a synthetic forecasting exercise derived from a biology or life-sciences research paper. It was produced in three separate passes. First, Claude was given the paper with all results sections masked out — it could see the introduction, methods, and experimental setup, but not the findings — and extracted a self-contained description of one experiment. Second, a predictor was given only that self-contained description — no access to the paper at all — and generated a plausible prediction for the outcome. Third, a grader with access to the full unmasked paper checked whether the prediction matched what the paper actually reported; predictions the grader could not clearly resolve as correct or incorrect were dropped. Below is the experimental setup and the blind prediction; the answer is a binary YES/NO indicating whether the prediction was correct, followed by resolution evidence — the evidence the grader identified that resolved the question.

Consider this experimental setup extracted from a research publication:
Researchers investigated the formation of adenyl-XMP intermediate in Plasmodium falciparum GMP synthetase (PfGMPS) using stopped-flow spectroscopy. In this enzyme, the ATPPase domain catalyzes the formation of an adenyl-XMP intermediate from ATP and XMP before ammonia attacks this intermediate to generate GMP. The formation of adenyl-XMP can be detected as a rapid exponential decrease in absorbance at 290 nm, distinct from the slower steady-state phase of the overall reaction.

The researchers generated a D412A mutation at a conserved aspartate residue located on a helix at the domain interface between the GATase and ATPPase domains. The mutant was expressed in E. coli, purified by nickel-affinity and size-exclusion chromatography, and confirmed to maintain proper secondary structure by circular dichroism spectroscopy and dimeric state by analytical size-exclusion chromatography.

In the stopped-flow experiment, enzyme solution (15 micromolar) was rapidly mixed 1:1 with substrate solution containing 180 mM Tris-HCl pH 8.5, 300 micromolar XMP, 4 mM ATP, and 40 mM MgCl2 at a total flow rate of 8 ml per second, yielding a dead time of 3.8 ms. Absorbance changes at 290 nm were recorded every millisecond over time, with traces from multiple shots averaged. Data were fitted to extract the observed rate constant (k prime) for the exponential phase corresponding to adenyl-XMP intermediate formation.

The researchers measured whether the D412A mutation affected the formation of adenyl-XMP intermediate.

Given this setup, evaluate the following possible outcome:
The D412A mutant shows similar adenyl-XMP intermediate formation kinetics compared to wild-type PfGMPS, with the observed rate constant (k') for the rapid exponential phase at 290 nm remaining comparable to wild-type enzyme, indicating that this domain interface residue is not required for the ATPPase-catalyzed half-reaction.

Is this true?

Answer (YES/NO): NO